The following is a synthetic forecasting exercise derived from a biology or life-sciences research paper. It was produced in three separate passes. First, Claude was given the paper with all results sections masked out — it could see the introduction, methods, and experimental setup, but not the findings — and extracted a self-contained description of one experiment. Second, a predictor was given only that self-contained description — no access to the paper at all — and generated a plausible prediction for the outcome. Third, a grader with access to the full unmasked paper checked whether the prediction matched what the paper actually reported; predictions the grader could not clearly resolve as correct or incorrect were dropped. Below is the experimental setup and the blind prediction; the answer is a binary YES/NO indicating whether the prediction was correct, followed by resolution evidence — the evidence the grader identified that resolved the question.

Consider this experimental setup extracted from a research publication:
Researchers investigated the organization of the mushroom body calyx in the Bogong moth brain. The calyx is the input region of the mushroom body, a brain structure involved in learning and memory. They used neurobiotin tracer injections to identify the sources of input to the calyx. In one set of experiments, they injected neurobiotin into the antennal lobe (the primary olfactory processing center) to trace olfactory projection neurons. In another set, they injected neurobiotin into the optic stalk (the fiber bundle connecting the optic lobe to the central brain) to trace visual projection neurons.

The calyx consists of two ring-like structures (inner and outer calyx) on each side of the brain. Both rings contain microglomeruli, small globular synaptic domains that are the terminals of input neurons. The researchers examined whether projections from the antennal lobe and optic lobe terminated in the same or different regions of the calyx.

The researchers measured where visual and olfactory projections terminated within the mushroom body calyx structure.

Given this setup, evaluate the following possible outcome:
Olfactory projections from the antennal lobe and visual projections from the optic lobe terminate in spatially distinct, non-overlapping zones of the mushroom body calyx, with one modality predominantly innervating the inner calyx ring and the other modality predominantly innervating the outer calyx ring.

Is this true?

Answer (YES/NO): YES